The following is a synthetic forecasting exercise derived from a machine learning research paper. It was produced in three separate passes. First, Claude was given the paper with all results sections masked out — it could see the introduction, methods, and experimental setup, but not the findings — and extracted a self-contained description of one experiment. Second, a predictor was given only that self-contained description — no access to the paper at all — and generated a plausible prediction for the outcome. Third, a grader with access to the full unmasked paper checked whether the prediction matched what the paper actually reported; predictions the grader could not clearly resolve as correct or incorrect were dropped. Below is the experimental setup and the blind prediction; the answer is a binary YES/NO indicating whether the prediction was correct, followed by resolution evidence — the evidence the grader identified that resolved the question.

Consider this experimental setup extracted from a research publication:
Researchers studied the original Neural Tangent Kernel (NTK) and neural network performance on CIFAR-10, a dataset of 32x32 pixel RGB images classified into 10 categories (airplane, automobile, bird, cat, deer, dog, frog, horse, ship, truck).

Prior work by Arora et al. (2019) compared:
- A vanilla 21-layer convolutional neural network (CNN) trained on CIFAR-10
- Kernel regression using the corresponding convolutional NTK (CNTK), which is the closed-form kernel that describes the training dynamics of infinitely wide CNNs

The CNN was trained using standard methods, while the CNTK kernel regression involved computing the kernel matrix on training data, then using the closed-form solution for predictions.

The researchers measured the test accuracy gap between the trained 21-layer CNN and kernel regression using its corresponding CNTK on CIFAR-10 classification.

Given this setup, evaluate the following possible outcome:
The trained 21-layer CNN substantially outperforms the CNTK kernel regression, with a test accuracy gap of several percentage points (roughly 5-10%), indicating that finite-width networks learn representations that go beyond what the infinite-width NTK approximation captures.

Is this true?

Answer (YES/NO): NO